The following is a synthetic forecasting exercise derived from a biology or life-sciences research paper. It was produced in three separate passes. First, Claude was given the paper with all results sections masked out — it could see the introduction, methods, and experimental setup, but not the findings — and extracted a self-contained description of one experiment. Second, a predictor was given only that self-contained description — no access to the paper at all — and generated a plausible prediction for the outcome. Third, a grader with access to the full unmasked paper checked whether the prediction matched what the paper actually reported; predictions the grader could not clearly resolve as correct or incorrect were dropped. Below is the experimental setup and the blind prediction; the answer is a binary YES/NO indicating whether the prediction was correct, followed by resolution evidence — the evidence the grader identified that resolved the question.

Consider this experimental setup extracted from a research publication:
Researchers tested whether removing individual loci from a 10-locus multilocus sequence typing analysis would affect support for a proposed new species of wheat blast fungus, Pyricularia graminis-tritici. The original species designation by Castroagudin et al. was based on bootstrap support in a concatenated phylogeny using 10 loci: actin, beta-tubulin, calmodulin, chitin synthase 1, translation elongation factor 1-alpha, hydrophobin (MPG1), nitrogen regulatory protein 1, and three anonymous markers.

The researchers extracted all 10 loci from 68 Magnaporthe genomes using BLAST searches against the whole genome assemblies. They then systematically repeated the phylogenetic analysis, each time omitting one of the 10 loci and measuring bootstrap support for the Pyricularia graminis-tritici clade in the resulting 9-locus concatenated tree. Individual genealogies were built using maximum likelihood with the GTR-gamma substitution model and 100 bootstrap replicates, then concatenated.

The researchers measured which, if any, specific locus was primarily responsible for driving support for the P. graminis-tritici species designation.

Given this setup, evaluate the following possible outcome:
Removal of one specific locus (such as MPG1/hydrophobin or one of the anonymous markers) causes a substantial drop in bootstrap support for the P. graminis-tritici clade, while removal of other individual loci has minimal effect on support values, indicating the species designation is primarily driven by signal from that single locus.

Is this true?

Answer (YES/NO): YES